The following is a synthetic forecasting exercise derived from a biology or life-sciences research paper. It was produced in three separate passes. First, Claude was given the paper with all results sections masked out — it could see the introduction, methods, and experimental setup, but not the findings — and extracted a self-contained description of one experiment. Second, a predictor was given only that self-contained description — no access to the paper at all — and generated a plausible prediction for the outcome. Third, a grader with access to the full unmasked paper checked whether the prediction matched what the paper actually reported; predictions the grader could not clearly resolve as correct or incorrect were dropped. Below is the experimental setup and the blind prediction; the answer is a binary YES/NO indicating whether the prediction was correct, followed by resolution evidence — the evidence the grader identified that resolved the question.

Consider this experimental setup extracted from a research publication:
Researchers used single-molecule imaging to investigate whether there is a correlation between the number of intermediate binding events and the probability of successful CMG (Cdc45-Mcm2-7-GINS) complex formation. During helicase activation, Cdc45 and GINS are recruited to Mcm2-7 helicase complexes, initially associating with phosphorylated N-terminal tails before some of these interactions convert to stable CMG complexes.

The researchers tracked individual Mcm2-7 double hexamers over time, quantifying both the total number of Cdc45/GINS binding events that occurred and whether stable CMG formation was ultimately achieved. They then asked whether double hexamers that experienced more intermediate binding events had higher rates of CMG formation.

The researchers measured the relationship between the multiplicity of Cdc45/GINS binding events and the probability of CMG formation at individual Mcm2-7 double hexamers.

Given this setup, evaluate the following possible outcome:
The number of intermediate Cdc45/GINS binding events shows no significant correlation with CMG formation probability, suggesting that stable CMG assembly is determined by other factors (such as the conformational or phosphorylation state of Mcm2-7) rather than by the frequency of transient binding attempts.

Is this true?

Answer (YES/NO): NO